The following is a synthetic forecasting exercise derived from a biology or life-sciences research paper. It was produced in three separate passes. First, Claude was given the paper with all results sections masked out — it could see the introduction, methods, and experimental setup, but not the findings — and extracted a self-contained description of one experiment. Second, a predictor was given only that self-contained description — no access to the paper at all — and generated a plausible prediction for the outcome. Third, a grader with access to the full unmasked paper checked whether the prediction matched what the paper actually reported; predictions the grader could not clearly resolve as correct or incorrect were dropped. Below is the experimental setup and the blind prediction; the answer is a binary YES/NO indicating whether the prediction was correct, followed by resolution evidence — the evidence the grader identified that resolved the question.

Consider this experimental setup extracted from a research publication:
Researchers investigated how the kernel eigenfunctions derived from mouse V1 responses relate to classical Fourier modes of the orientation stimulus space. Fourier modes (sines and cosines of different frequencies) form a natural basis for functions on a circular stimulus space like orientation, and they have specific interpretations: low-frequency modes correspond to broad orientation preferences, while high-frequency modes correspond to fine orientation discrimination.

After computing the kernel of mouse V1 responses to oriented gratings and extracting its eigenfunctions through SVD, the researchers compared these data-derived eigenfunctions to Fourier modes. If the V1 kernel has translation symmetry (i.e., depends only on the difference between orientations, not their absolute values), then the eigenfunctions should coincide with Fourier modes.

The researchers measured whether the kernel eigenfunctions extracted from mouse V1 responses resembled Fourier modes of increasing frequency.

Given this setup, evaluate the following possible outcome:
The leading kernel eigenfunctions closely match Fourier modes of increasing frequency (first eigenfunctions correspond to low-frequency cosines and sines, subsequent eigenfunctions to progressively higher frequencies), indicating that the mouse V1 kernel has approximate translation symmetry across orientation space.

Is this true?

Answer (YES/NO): YES